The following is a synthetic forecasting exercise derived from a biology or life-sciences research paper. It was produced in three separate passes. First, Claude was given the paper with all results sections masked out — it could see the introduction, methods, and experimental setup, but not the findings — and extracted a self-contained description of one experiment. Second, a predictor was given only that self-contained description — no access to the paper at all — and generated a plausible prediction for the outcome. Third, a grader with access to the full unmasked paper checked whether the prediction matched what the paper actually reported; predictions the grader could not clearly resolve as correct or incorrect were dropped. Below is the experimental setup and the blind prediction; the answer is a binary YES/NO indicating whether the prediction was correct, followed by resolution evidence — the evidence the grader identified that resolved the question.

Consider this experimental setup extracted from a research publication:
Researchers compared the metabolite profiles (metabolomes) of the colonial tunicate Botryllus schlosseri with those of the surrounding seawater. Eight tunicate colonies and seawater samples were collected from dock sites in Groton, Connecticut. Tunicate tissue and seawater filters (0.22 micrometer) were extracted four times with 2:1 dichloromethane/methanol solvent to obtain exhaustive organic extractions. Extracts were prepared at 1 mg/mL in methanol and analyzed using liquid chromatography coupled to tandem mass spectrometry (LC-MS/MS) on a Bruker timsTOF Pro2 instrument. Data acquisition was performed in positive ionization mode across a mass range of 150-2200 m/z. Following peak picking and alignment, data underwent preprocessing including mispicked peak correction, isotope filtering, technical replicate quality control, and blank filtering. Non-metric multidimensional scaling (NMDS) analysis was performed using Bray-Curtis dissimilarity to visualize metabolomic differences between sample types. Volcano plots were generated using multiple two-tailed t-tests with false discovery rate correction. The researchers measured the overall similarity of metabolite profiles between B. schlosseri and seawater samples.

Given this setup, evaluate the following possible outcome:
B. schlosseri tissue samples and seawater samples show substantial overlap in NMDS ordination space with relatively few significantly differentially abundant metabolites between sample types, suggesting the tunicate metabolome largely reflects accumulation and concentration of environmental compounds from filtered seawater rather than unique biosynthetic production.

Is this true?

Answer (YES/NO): NO